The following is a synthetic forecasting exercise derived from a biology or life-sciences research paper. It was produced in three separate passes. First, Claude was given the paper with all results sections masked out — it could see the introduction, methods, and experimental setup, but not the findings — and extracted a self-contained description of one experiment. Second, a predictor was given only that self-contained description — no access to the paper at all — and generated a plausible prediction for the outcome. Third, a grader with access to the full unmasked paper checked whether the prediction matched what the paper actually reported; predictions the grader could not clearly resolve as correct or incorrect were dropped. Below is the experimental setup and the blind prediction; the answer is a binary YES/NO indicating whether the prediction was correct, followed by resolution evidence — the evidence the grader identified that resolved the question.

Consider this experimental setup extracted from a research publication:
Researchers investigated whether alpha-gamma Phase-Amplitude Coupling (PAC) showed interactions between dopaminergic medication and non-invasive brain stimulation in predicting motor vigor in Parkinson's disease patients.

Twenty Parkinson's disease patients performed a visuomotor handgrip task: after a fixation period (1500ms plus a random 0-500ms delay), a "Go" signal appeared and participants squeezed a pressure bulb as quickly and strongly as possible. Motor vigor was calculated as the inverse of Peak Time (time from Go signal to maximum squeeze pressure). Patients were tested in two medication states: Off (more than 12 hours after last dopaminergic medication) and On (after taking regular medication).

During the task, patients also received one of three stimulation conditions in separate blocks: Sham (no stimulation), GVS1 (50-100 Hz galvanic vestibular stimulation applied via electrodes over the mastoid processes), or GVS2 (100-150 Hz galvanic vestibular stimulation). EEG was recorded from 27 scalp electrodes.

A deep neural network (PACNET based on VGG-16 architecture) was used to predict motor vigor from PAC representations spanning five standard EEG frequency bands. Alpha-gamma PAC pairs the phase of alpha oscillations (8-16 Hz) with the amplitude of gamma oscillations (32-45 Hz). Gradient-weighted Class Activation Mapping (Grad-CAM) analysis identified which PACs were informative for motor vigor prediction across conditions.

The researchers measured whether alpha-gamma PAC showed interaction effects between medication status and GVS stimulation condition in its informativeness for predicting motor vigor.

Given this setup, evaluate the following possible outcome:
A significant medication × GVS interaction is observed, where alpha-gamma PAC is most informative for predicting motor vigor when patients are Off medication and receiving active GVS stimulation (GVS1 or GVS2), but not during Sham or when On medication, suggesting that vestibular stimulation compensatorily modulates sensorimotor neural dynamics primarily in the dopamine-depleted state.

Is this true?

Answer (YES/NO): NO